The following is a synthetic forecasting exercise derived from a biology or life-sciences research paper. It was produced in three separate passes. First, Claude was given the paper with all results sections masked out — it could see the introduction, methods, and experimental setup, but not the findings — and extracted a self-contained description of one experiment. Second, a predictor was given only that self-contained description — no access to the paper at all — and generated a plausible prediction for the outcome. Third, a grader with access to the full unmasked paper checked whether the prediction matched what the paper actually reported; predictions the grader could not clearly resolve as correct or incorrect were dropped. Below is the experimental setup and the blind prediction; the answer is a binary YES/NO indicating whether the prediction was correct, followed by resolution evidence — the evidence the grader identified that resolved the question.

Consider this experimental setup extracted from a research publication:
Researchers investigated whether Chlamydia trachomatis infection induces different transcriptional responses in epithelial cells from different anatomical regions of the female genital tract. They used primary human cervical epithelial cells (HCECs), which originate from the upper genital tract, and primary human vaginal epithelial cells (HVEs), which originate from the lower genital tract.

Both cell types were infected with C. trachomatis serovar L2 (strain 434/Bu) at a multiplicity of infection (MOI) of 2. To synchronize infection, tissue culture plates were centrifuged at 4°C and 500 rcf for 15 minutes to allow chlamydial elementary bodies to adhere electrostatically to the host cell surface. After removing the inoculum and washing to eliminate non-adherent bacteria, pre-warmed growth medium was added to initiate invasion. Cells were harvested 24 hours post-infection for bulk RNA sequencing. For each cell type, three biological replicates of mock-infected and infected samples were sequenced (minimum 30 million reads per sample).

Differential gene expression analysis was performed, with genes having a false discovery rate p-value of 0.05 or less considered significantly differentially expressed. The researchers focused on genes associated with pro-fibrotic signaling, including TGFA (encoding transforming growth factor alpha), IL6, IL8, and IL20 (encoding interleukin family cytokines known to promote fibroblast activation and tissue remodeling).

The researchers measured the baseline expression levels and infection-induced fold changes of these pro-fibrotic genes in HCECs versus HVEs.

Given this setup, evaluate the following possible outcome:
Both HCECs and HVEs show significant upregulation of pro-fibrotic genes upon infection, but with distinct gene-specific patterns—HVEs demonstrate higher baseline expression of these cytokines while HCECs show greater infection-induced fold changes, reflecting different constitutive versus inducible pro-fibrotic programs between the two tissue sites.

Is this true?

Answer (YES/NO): NO